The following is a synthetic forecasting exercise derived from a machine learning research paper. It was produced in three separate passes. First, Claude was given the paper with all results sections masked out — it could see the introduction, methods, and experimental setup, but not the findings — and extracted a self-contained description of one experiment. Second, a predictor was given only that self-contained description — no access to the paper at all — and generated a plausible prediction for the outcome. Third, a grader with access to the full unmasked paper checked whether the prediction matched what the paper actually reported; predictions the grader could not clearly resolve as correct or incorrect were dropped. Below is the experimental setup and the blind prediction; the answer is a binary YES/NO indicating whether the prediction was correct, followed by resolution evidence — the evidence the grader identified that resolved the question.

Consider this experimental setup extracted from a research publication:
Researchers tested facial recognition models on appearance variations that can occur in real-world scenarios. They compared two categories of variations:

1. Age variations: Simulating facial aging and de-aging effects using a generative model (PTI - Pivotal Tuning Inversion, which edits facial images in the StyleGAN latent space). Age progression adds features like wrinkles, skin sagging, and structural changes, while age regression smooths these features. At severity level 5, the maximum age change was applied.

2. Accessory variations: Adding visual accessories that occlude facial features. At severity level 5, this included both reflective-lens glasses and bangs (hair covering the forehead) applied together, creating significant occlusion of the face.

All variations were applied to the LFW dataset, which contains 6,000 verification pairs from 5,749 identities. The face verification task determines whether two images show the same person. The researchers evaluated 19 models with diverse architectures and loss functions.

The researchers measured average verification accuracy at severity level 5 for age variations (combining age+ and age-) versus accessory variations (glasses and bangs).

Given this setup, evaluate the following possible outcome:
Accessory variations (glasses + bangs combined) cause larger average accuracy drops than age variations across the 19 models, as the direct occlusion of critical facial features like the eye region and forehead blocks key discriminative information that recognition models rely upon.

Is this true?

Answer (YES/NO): NO